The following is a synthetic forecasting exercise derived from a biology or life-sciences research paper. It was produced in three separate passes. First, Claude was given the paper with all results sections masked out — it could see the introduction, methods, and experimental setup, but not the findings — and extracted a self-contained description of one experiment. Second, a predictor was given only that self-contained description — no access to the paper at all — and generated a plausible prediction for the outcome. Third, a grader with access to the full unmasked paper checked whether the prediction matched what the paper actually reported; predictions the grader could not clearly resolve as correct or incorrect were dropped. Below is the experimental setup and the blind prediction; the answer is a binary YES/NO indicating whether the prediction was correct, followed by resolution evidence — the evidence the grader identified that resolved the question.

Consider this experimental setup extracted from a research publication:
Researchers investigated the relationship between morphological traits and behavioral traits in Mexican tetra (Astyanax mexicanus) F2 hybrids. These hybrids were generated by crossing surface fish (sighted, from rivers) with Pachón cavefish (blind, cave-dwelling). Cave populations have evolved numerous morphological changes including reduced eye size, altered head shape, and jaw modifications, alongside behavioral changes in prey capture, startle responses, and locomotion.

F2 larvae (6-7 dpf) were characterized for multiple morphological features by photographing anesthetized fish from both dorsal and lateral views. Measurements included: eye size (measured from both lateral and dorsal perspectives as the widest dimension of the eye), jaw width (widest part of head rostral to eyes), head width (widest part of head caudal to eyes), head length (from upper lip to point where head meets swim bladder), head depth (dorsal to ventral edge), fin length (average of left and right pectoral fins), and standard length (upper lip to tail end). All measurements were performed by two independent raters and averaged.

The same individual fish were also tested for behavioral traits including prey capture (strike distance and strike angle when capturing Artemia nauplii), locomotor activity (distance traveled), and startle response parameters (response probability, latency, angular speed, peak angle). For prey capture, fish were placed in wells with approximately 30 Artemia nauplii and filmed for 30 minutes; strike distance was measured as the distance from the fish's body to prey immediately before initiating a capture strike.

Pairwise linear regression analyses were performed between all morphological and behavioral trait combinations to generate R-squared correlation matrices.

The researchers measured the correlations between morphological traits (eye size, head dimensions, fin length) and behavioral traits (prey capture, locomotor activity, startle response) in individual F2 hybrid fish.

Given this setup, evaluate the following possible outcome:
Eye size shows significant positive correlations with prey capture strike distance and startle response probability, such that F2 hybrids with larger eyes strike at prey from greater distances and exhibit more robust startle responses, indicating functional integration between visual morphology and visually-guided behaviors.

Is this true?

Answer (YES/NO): NO